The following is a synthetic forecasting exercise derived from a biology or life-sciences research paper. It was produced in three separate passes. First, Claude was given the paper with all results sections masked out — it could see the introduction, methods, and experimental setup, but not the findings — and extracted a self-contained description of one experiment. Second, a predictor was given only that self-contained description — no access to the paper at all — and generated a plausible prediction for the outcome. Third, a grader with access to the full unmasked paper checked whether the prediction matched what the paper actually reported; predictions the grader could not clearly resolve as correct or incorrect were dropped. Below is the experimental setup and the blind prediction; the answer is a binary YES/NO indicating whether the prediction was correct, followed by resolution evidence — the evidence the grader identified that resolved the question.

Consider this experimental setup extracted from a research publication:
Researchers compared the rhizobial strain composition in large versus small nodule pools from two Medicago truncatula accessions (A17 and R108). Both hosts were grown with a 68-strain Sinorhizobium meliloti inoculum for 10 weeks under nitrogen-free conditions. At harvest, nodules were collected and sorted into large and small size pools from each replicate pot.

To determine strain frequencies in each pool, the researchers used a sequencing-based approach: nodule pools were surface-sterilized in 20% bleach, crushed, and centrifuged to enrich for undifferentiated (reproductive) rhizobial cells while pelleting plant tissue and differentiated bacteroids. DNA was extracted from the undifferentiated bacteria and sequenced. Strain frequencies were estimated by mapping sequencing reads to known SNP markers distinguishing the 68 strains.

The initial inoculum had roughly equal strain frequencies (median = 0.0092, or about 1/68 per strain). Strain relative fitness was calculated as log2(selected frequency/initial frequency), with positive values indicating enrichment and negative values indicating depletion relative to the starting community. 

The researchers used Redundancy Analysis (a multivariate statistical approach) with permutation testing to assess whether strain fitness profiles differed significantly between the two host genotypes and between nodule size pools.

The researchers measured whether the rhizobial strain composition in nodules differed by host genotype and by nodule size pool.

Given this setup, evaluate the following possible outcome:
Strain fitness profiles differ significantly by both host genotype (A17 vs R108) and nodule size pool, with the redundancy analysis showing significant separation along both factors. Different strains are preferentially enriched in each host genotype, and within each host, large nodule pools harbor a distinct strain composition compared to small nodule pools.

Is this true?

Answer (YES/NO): YES